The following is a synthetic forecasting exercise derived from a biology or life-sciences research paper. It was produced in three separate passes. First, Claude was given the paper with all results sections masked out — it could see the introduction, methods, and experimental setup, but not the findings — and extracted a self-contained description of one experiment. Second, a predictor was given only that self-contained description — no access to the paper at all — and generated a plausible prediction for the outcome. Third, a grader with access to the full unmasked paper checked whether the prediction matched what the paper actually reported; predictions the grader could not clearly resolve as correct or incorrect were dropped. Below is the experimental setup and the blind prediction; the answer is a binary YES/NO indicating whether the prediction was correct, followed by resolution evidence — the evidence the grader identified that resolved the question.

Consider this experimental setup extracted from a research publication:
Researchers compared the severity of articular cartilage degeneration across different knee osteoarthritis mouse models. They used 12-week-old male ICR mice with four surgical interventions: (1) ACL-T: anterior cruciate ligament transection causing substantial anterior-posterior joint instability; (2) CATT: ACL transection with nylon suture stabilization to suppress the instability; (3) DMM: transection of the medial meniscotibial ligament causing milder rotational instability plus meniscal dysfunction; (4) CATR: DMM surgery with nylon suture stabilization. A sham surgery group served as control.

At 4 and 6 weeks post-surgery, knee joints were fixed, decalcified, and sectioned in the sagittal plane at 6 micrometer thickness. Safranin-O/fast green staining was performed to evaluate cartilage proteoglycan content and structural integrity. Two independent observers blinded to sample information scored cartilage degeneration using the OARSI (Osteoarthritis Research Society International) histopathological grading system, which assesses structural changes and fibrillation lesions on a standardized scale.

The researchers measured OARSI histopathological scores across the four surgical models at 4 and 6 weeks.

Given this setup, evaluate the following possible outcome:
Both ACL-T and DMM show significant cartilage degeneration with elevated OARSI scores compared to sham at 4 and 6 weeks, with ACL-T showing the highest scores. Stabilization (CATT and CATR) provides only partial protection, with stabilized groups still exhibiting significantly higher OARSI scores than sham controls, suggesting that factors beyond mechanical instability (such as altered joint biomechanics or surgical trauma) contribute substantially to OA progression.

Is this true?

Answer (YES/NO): NO